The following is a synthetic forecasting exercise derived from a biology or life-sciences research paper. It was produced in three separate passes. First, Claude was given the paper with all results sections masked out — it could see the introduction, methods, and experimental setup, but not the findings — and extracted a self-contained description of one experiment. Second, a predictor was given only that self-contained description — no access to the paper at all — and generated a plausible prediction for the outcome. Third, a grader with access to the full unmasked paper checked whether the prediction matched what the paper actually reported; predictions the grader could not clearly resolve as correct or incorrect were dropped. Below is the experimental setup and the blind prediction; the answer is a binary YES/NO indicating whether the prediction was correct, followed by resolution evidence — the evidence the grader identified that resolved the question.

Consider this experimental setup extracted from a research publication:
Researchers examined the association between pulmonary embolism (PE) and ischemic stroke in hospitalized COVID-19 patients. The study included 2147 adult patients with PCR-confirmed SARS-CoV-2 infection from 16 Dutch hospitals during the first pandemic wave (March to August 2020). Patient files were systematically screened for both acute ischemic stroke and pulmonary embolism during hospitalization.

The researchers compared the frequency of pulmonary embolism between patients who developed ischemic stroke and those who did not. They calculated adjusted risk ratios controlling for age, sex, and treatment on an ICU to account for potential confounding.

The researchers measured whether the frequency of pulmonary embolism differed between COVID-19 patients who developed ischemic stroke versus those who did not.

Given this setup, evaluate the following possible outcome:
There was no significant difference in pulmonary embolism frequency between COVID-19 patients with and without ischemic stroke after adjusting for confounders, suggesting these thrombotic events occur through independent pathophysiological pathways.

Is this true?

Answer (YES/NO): NO